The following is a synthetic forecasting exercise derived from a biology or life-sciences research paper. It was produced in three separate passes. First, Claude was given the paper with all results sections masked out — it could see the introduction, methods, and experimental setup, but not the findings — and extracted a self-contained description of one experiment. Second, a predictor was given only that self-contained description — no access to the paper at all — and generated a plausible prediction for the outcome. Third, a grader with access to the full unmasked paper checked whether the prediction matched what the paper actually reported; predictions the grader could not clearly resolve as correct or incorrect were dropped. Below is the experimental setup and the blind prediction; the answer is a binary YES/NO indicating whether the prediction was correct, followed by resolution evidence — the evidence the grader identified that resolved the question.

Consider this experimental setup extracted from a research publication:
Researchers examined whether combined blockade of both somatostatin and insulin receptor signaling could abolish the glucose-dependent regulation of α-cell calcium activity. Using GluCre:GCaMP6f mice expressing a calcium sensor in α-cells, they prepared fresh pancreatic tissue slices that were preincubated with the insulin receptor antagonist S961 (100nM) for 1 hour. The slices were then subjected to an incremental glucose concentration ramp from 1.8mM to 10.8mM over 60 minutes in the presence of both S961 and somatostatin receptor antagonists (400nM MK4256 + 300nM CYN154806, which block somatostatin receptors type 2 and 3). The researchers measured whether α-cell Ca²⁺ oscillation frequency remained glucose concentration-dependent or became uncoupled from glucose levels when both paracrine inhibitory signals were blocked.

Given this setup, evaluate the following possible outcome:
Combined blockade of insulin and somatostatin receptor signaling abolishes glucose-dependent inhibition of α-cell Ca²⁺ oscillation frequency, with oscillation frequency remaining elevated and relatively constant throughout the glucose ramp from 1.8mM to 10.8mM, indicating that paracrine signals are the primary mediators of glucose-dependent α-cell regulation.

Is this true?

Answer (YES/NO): NO